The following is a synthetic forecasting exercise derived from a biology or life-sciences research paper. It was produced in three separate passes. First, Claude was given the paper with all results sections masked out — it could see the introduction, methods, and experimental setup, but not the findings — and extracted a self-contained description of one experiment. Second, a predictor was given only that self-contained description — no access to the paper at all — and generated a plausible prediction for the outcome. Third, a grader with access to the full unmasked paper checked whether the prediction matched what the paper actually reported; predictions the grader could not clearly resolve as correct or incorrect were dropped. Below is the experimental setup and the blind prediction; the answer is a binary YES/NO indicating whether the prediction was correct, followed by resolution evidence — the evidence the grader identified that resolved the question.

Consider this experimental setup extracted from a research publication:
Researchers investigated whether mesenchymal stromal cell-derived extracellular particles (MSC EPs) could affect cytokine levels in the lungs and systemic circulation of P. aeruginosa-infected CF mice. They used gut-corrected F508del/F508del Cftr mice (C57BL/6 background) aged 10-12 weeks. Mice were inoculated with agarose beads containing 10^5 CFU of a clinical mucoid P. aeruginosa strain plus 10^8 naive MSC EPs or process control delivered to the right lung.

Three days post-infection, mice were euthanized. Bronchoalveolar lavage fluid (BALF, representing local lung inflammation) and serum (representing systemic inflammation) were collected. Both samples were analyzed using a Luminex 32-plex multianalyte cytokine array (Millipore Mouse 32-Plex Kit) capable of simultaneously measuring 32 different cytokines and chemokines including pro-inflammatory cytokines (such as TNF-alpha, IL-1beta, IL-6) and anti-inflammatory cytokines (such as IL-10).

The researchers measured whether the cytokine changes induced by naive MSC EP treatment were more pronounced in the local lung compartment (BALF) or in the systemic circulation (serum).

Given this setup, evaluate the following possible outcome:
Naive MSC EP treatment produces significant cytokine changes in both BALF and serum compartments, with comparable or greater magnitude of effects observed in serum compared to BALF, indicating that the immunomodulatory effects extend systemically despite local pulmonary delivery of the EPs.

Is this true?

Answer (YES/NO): NO